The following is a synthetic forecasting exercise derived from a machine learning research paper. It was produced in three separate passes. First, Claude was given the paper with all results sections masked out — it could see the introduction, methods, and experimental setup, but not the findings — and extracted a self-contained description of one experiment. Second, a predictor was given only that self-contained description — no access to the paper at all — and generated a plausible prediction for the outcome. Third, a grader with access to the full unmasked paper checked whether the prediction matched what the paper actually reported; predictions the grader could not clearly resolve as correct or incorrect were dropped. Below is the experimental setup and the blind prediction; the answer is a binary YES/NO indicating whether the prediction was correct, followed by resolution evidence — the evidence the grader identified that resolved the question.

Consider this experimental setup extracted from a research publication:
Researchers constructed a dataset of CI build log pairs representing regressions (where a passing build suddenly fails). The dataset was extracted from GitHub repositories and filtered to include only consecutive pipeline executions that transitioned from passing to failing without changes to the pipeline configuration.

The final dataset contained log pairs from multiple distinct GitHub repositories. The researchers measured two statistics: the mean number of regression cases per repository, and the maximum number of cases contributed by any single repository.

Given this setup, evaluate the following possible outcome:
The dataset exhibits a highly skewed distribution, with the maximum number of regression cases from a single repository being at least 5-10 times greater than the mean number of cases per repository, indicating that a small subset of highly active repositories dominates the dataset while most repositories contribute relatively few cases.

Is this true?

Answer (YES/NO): YES